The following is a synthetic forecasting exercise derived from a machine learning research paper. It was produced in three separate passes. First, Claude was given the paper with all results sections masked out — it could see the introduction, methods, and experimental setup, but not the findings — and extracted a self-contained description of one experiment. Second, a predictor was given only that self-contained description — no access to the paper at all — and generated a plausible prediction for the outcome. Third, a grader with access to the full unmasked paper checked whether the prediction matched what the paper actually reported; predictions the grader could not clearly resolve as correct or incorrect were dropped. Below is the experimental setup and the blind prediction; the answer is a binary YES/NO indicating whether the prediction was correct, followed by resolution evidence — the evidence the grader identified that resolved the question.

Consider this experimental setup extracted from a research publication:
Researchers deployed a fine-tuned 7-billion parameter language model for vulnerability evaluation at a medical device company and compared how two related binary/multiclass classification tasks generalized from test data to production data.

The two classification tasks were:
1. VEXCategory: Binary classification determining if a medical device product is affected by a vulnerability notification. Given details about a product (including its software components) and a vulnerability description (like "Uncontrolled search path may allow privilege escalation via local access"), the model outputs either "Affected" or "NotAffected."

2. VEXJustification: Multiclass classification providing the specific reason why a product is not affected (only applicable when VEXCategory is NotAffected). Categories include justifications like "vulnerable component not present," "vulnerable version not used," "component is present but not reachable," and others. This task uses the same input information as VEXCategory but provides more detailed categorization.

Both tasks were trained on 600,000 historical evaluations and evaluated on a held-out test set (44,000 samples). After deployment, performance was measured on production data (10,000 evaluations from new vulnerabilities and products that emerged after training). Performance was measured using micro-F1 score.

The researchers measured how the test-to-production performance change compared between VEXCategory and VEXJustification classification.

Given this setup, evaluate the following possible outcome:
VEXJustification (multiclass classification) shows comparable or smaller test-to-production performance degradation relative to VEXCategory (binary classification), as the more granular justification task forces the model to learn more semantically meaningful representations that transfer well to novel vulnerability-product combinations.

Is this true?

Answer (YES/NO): YES